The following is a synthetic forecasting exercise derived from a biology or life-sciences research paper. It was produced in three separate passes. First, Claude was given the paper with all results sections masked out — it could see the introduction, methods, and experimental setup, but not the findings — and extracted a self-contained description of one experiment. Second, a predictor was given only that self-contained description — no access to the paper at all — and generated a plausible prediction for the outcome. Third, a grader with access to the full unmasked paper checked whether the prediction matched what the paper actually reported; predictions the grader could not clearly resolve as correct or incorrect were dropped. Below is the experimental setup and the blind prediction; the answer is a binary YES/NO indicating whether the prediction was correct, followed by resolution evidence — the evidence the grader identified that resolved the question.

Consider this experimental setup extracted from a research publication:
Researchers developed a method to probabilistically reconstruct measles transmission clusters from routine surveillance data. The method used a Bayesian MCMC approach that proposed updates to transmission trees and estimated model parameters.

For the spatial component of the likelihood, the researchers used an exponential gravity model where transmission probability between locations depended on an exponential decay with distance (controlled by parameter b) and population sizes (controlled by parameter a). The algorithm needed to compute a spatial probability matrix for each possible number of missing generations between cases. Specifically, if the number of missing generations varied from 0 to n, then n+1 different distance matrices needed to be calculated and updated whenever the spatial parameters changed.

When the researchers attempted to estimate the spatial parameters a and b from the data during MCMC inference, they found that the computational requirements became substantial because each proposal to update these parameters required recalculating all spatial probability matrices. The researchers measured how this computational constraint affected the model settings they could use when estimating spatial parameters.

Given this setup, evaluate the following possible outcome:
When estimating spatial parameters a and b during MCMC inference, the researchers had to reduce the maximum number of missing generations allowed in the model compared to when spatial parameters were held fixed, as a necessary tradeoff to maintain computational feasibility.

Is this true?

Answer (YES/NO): YES